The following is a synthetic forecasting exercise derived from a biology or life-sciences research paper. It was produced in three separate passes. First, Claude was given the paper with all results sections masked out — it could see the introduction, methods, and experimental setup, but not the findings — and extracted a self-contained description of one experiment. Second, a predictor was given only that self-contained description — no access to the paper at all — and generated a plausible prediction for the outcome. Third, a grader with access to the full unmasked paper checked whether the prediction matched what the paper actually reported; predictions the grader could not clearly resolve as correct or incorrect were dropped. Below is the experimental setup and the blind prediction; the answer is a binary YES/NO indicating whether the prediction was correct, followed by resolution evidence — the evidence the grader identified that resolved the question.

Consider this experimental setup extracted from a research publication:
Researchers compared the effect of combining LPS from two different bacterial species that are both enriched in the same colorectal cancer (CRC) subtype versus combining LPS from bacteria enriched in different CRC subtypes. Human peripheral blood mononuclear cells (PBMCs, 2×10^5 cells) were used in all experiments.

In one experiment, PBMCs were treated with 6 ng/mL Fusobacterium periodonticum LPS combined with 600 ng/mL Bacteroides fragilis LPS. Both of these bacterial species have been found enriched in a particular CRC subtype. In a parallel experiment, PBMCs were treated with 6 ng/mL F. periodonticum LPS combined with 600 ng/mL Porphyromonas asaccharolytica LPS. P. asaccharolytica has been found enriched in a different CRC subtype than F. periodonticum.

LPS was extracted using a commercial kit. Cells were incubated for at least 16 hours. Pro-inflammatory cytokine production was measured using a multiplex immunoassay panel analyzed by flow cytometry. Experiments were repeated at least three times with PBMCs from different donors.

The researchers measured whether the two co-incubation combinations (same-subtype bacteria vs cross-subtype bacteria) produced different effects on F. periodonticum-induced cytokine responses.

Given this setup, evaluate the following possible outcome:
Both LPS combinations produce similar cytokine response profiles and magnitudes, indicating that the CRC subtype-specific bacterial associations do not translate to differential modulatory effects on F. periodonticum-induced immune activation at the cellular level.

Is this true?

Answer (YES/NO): NO